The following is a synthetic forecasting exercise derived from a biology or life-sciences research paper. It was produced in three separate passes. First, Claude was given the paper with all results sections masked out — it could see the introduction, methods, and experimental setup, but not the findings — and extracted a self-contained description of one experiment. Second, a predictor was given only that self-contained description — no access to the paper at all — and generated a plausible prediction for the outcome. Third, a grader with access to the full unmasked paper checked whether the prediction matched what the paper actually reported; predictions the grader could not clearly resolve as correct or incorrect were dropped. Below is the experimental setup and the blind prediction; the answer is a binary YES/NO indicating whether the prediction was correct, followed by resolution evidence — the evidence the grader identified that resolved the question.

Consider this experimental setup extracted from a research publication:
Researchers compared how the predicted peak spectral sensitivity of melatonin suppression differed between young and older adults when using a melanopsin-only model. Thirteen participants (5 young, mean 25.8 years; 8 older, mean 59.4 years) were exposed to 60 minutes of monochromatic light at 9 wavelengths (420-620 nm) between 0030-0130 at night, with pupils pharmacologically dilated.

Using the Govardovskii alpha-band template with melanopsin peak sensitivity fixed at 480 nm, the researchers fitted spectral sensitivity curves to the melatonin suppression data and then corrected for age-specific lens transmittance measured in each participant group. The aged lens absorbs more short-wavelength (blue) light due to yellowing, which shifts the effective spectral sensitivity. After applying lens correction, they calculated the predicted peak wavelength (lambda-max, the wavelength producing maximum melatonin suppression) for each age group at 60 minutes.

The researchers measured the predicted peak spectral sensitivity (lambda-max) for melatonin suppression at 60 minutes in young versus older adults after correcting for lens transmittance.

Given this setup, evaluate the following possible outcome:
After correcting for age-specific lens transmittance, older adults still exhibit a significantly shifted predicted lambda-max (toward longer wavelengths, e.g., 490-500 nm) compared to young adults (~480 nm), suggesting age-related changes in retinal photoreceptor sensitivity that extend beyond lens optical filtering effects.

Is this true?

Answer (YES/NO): NO